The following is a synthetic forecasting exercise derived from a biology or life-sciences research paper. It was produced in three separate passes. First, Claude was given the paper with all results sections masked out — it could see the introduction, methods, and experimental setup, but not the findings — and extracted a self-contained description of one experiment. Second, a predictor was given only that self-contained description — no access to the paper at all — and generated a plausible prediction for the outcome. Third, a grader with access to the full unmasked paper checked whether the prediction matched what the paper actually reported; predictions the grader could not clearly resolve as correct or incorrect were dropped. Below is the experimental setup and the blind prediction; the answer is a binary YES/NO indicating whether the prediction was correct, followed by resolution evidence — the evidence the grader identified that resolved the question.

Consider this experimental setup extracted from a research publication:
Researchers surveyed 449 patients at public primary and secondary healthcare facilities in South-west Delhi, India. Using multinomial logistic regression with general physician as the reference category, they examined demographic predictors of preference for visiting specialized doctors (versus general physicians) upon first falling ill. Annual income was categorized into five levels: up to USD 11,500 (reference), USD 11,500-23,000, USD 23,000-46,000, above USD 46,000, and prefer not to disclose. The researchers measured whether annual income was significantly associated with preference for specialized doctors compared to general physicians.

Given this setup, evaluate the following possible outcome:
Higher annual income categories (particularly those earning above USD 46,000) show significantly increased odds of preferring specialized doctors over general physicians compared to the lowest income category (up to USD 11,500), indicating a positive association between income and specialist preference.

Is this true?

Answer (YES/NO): NO